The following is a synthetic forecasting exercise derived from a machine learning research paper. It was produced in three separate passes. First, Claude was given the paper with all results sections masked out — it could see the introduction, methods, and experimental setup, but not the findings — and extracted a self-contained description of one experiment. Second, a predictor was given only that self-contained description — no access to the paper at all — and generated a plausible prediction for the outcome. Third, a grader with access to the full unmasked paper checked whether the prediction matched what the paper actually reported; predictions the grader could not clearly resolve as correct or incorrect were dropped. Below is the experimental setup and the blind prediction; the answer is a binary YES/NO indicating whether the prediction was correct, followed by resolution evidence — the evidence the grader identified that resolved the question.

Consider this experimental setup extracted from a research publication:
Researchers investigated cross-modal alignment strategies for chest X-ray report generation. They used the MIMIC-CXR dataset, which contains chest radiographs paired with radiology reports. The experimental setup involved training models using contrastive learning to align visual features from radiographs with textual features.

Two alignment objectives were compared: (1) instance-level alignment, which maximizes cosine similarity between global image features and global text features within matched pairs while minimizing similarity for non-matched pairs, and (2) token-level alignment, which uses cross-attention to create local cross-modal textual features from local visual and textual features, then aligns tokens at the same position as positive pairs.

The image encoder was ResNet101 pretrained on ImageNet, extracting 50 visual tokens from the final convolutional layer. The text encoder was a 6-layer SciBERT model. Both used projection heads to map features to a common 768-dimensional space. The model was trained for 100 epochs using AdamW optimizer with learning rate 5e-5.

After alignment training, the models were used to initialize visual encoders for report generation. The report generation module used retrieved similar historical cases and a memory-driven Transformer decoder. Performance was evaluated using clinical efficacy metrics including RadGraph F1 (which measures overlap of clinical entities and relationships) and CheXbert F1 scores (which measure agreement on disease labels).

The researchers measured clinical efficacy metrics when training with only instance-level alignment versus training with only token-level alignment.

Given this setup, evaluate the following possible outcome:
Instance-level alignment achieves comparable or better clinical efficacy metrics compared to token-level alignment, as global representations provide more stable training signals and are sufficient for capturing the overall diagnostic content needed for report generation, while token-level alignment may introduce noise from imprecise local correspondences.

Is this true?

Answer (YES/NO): YES